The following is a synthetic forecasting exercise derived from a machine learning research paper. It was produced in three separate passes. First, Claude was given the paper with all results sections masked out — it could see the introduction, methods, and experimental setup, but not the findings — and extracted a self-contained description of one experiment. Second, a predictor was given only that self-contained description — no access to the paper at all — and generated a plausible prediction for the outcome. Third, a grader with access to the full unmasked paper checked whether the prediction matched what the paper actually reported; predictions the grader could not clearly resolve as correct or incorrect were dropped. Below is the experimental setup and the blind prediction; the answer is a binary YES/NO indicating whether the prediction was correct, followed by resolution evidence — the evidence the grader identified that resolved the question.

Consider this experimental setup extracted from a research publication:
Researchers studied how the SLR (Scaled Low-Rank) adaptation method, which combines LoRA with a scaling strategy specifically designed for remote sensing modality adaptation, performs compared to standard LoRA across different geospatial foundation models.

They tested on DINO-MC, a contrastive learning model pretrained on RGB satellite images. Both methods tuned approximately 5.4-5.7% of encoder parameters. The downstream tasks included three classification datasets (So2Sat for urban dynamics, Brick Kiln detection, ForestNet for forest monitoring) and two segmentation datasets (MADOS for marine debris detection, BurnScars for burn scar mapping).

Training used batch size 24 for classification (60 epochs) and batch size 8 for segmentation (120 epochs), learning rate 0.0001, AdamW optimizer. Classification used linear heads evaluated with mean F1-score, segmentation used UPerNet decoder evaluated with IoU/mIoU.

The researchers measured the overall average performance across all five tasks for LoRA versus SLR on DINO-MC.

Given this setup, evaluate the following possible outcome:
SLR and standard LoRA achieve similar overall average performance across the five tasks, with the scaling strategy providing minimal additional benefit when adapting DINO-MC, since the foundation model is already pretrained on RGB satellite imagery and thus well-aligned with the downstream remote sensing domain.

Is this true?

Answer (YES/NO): NO